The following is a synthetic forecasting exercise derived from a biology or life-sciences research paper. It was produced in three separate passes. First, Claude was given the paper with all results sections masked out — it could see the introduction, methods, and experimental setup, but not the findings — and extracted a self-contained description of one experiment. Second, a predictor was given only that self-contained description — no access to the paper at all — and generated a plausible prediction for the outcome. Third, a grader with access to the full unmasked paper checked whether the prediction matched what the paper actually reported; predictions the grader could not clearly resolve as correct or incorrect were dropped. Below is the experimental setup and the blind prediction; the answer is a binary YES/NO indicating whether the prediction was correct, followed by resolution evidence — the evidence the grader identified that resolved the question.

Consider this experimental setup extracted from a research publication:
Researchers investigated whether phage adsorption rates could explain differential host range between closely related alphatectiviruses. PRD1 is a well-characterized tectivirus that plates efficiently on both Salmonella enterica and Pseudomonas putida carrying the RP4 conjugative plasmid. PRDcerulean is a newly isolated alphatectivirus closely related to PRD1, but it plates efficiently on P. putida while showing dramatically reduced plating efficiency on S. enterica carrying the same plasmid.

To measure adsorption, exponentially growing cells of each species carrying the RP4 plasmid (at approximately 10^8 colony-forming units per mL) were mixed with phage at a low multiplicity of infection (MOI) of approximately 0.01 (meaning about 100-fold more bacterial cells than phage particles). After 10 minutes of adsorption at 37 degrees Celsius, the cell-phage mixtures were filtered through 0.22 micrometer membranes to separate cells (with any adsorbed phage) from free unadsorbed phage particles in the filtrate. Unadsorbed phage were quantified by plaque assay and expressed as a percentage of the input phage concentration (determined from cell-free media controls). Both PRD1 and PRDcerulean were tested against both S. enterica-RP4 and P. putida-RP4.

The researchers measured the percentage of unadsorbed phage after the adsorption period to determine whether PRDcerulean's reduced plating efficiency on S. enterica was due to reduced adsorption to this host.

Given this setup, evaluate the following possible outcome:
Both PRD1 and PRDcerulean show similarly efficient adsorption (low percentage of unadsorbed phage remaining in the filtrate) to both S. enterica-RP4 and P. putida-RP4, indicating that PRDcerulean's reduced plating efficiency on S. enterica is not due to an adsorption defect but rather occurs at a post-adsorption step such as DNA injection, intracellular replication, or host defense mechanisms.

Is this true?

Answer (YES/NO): YES